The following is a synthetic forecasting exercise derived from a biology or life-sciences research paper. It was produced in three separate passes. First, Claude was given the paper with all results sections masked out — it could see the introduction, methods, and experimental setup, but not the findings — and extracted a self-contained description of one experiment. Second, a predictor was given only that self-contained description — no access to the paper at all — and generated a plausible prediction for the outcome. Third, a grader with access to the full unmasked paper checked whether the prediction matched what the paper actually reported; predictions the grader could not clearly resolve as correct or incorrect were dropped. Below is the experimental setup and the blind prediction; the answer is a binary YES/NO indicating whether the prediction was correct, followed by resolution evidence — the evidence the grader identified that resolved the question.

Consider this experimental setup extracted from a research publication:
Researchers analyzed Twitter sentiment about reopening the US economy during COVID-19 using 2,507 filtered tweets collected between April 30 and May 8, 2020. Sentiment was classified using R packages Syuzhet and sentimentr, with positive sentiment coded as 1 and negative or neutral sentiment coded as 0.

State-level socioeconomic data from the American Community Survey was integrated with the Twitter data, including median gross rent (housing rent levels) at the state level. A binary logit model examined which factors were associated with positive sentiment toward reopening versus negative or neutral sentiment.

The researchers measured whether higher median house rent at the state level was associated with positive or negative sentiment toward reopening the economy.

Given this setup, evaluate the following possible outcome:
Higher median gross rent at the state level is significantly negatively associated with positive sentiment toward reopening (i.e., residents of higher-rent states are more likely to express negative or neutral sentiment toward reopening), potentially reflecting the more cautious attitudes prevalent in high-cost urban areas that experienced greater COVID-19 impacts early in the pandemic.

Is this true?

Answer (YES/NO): NO